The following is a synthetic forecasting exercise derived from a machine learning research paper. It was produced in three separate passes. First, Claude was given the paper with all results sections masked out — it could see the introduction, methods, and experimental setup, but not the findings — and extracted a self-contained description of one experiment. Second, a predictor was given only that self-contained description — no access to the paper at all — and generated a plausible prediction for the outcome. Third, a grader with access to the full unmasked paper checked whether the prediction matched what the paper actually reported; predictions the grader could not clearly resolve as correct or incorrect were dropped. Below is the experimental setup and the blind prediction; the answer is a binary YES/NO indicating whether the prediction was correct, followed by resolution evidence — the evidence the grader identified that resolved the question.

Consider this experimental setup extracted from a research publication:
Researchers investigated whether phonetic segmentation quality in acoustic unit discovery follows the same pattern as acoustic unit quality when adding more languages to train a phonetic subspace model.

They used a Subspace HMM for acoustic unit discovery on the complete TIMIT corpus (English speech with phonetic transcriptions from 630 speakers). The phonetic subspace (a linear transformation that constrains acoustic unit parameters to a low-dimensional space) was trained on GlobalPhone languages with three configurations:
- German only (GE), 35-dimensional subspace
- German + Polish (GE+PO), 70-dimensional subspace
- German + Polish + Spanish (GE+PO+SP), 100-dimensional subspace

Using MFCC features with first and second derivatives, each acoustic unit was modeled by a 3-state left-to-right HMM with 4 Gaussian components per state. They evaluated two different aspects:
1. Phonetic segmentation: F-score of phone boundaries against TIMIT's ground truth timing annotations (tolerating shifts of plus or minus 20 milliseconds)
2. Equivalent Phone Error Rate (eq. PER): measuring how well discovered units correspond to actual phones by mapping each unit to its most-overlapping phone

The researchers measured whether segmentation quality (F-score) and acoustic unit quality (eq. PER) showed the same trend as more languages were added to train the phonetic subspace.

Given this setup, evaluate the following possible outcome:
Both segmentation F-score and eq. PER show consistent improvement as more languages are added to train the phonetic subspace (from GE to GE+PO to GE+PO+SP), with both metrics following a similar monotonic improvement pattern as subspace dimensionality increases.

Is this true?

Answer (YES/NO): NO